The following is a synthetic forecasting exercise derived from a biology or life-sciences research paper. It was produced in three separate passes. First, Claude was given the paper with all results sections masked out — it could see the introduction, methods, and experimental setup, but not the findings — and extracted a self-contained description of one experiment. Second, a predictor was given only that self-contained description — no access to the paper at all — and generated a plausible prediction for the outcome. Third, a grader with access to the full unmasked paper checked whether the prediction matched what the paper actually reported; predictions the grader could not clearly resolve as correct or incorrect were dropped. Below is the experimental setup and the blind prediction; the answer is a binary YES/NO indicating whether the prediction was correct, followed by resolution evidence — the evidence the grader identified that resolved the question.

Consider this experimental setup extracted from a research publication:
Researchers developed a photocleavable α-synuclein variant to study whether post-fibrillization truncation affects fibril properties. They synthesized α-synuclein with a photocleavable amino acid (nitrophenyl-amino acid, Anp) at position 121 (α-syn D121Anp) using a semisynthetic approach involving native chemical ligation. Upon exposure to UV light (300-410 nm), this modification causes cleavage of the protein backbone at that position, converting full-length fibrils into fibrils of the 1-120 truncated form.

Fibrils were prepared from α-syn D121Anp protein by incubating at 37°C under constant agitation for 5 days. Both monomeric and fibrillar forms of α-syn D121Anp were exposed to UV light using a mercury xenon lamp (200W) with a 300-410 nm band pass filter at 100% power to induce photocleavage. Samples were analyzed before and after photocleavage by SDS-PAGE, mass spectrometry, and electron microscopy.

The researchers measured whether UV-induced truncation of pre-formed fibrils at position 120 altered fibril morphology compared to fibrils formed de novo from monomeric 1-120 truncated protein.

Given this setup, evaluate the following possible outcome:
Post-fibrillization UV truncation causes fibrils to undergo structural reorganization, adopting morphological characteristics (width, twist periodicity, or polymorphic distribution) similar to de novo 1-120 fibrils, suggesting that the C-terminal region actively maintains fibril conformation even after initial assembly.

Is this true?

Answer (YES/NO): YES